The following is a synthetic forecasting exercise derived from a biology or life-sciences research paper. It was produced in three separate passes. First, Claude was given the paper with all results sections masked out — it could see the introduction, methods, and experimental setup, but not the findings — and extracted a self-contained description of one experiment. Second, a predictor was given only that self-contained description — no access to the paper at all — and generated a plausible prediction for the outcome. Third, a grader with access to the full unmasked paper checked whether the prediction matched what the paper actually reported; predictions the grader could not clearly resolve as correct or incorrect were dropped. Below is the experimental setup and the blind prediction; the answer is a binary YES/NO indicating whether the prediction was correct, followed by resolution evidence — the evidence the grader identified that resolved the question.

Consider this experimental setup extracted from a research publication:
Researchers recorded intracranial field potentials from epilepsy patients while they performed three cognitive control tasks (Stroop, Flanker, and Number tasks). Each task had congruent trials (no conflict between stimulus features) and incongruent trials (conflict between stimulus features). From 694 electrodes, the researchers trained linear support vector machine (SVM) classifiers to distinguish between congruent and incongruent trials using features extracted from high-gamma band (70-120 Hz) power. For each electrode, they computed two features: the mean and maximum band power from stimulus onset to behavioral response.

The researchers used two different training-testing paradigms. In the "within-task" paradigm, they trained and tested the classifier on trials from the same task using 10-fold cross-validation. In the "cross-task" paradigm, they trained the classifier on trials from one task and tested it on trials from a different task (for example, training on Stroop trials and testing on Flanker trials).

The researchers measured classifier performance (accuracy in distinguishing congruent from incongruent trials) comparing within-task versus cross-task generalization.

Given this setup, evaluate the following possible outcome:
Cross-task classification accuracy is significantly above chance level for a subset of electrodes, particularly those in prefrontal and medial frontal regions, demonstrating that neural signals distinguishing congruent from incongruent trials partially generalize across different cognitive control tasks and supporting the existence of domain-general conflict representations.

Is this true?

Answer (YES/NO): NO